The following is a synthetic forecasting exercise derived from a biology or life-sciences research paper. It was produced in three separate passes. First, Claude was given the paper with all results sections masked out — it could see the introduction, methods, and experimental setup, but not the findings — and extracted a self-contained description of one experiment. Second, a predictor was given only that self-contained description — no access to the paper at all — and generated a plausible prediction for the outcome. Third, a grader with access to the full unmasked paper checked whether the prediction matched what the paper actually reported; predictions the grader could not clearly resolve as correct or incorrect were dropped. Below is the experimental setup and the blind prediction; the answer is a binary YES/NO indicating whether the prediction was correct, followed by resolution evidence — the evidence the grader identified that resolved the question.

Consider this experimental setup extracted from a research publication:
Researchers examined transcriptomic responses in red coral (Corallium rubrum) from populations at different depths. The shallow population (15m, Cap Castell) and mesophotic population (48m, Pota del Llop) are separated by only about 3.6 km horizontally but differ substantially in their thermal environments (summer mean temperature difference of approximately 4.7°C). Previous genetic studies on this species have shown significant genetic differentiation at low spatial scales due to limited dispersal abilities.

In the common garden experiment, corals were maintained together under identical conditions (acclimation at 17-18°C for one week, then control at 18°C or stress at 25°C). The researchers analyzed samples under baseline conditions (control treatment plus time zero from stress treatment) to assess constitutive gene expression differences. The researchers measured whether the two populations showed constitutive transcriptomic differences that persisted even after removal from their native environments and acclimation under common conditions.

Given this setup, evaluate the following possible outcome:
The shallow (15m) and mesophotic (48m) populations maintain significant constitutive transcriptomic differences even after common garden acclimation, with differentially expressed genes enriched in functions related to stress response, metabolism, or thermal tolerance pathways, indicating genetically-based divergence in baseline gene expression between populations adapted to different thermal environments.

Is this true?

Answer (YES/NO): YES